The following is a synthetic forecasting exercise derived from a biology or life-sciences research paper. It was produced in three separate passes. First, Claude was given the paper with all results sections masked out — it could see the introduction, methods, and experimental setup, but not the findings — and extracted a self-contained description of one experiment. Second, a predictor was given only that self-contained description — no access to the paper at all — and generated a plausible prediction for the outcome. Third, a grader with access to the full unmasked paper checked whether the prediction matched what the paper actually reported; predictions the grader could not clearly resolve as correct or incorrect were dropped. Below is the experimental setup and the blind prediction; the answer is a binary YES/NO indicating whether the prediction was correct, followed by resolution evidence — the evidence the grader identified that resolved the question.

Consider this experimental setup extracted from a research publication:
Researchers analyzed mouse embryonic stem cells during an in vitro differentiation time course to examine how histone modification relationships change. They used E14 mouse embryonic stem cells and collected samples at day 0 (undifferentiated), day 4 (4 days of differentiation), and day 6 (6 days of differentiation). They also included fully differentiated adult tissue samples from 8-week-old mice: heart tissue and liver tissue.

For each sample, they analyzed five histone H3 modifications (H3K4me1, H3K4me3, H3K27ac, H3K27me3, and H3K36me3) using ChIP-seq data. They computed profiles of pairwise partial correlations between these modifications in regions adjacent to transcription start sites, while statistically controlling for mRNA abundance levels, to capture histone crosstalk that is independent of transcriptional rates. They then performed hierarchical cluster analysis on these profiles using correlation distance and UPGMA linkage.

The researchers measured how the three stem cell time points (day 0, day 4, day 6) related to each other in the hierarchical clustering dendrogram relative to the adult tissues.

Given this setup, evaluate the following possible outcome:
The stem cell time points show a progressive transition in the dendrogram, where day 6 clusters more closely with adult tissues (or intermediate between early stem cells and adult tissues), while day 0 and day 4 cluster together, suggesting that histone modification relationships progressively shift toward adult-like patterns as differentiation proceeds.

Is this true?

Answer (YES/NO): NO